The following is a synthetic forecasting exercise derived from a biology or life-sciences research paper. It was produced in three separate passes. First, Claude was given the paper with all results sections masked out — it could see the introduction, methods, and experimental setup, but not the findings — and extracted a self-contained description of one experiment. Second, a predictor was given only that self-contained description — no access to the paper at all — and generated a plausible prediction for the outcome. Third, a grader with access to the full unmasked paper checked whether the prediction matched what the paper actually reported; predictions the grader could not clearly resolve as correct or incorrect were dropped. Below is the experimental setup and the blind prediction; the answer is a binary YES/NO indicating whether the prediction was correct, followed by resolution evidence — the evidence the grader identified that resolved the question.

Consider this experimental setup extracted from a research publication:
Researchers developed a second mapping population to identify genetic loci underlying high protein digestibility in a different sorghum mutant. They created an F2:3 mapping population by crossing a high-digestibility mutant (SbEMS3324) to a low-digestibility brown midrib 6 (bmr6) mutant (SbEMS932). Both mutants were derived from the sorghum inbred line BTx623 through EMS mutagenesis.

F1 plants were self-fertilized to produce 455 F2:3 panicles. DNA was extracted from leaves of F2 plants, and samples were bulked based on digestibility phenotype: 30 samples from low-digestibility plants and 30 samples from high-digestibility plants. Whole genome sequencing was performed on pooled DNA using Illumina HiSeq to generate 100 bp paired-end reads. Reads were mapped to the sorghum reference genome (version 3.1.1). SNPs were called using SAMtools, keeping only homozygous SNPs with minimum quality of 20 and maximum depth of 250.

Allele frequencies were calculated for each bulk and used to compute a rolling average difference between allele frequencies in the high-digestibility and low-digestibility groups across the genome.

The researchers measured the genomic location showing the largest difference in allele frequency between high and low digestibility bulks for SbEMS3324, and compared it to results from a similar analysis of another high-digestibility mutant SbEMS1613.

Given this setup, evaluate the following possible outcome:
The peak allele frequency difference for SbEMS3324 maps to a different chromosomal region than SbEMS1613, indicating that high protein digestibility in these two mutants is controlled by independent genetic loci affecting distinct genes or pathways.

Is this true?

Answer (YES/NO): YES